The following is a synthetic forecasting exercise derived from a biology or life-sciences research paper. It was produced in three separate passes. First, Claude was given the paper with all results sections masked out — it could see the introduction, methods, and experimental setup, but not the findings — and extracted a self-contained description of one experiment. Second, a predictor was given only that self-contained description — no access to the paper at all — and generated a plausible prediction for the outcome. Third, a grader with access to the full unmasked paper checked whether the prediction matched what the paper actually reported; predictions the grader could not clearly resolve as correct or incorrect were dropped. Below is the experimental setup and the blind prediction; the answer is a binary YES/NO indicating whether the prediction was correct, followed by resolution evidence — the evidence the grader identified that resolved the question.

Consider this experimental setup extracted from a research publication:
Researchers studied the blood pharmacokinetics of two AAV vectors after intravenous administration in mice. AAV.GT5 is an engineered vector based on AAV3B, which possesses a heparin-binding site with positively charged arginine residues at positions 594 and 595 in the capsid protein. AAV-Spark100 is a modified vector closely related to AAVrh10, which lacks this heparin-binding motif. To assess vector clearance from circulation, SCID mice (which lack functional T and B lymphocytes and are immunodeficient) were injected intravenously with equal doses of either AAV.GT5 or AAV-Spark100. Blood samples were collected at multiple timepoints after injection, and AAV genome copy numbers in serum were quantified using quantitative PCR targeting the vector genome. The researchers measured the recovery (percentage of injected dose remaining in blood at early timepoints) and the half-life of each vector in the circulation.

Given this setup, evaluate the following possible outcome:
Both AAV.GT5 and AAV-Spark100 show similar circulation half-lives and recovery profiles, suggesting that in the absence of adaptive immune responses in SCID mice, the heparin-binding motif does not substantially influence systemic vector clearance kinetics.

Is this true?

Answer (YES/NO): NO